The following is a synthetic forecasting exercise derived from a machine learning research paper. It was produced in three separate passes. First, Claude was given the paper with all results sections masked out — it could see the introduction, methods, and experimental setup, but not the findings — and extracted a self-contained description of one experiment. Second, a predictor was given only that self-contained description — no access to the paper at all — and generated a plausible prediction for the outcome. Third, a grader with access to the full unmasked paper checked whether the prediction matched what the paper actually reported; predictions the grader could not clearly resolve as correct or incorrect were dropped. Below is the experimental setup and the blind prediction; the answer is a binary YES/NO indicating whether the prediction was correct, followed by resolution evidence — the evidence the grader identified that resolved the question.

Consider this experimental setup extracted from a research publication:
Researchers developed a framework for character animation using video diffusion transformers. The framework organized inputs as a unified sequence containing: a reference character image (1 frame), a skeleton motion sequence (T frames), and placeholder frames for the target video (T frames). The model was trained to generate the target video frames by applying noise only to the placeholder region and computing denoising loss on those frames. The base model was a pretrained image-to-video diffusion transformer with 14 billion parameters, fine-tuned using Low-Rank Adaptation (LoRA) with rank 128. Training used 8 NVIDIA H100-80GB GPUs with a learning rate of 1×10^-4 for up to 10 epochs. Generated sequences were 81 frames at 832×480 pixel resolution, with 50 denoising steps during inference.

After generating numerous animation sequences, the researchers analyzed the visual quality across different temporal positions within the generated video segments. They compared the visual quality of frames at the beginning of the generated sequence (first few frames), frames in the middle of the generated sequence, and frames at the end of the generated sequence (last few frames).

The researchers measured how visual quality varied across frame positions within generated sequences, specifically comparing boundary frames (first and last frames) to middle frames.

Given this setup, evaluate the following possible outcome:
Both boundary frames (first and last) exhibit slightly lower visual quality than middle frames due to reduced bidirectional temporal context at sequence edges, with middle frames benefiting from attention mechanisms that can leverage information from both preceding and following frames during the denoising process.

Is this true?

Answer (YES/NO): NO